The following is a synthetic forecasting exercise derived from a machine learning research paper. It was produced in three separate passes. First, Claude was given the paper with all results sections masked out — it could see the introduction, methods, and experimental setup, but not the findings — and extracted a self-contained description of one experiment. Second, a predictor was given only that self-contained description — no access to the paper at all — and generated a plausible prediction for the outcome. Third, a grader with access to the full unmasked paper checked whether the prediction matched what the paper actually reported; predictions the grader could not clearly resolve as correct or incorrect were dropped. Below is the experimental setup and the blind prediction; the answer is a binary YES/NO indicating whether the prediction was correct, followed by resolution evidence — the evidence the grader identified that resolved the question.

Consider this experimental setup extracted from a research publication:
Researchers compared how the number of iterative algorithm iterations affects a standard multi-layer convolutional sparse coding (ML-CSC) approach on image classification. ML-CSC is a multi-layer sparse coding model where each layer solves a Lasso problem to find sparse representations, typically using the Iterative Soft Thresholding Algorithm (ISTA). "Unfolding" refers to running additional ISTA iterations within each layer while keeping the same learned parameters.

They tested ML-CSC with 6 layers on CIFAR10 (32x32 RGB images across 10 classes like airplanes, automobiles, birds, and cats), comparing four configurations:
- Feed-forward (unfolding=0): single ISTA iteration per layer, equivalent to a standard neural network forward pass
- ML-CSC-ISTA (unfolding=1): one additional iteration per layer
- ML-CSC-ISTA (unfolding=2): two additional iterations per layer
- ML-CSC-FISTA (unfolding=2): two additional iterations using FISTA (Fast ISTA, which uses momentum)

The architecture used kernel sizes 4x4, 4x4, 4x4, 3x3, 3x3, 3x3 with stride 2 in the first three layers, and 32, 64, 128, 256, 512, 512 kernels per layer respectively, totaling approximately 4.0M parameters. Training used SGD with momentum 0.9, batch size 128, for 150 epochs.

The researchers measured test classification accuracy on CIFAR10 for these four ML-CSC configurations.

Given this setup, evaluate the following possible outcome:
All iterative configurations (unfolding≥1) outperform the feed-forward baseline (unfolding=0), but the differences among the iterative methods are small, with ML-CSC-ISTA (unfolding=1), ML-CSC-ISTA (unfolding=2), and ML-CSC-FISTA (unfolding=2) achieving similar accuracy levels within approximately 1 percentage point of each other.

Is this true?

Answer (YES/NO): YES